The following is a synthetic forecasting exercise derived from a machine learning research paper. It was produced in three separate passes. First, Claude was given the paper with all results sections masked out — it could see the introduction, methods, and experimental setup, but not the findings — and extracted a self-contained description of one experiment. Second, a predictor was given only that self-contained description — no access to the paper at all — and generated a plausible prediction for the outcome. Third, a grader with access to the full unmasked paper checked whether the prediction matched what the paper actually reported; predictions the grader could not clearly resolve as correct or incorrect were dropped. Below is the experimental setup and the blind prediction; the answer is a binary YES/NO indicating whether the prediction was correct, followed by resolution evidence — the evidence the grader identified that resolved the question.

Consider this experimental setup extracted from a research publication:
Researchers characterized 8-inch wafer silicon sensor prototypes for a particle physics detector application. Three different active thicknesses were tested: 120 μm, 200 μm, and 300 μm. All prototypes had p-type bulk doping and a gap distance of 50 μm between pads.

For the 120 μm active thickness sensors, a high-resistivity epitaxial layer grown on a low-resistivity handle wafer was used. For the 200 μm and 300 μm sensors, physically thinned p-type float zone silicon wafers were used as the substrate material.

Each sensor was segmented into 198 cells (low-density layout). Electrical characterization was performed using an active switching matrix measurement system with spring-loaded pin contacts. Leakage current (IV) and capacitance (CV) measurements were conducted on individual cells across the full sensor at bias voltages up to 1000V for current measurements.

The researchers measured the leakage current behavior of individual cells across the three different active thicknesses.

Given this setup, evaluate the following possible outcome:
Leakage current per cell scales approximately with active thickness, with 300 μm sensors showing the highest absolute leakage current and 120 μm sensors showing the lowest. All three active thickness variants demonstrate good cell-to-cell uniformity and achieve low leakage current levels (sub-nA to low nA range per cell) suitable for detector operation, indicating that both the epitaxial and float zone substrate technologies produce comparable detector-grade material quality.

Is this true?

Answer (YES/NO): NO